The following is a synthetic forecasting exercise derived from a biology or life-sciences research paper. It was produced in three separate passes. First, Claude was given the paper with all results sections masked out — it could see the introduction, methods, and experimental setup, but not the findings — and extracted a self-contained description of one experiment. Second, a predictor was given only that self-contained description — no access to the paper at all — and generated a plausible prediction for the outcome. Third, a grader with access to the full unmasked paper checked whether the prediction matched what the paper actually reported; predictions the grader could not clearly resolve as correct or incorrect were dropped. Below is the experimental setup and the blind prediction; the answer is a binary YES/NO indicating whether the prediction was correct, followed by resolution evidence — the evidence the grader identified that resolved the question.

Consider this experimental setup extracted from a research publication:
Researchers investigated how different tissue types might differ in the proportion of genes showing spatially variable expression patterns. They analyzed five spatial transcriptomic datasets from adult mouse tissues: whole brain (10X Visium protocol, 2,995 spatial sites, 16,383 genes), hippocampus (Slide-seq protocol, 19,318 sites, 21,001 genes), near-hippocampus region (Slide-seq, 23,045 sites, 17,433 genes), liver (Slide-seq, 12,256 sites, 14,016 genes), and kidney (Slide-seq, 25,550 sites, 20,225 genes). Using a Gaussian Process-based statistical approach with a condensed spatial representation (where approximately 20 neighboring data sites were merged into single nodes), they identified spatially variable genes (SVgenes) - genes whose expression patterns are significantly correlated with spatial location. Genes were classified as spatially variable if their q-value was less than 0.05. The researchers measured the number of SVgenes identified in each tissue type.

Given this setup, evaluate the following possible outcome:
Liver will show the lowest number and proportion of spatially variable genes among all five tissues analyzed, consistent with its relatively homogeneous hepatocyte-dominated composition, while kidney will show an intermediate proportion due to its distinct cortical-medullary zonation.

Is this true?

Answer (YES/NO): YES